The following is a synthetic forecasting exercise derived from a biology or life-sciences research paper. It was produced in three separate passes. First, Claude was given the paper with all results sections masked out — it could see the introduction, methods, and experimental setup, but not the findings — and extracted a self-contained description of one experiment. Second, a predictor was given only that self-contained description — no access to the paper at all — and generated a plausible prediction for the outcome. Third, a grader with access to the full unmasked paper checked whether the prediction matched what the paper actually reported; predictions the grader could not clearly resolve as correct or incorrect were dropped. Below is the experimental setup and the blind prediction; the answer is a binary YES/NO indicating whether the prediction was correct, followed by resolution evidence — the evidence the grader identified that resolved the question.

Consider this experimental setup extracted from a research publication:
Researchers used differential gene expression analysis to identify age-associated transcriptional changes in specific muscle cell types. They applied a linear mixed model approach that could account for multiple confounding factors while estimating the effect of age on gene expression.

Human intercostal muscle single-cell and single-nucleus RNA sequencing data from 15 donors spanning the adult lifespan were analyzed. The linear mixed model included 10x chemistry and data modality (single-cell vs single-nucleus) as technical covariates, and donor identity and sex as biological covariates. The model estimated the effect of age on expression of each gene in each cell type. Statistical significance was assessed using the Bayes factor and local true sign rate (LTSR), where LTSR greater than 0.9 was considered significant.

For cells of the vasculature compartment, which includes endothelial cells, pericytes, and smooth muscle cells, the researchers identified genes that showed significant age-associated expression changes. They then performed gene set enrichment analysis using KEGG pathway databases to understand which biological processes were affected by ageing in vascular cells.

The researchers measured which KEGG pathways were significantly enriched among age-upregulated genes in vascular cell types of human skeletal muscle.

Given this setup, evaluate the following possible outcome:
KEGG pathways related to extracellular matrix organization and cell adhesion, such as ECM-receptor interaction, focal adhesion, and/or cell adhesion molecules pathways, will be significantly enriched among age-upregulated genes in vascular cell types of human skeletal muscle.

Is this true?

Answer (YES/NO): NO